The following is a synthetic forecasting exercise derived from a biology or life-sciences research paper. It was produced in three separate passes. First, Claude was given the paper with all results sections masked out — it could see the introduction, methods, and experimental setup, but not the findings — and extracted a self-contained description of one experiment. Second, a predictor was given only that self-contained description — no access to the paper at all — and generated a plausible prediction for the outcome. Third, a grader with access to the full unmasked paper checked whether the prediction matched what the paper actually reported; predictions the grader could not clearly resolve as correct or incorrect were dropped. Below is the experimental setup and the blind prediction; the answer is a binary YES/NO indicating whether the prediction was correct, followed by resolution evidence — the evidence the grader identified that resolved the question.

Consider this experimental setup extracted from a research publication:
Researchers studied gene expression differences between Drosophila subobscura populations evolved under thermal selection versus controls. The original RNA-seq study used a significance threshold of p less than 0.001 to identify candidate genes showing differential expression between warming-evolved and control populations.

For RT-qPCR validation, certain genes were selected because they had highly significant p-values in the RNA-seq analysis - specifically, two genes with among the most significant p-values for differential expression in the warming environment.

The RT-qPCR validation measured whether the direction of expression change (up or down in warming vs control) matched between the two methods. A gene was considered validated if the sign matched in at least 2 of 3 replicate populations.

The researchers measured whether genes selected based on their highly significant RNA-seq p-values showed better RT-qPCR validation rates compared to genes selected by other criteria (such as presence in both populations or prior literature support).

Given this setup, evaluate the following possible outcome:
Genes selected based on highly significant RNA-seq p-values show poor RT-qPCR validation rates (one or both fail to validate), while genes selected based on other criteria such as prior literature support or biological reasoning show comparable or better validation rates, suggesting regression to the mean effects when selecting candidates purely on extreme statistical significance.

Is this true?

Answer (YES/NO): NO